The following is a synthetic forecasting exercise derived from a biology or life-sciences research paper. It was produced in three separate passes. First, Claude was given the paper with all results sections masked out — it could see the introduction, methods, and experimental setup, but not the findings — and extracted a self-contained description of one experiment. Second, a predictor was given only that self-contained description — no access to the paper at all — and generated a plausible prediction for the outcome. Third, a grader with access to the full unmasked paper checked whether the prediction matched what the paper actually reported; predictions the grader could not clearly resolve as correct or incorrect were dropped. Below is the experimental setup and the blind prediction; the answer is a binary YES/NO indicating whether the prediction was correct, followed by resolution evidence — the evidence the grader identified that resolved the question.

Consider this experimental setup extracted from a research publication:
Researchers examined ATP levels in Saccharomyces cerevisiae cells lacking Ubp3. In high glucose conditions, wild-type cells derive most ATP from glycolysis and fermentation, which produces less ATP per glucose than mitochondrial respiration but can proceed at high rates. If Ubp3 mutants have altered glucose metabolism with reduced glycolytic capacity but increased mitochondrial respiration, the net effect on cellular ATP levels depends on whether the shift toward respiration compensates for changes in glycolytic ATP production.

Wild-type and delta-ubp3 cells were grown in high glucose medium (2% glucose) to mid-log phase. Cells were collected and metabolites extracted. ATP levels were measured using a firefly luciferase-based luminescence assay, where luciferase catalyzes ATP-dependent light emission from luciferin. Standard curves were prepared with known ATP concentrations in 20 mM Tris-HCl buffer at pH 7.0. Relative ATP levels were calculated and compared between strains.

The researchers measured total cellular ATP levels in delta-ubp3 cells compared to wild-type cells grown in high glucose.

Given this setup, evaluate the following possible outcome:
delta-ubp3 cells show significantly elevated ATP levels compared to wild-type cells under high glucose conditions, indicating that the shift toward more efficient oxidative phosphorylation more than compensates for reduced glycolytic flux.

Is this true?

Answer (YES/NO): NO